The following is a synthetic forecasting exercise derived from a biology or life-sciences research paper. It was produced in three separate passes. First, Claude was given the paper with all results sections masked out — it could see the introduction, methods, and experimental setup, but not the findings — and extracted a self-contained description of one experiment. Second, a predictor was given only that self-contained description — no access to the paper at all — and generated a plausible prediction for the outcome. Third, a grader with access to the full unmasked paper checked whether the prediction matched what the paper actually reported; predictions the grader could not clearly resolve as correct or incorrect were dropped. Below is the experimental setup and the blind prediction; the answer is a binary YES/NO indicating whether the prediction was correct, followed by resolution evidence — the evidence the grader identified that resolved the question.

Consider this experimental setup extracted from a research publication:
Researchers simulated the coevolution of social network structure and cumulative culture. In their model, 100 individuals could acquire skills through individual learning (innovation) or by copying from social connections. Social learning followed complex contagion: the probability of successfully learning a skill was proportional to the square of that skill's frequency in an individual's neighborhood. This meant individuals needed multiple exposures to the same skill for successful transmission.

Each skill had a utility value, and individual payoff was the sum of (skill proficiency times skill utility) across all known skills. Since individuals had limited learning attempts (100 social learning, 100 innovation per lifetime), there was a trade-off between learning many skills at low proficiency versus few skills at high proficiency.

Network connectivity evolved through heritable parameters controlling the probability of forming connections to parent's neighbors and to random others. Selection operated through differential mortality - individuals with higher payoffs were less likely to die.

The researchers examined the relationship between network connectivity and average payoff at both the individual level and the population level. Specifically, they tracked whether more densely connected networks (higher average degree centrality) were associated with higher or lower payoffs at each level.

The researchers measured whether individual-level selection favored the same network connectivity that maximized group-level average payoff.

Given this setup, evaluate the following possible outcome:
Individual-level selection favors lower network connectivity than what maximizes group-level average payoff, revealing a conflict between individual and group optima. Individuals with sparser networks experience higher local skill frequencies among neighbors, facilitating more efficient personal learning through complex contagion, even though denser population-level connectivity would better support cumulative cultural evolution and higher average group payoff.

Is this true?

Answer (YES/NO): YES